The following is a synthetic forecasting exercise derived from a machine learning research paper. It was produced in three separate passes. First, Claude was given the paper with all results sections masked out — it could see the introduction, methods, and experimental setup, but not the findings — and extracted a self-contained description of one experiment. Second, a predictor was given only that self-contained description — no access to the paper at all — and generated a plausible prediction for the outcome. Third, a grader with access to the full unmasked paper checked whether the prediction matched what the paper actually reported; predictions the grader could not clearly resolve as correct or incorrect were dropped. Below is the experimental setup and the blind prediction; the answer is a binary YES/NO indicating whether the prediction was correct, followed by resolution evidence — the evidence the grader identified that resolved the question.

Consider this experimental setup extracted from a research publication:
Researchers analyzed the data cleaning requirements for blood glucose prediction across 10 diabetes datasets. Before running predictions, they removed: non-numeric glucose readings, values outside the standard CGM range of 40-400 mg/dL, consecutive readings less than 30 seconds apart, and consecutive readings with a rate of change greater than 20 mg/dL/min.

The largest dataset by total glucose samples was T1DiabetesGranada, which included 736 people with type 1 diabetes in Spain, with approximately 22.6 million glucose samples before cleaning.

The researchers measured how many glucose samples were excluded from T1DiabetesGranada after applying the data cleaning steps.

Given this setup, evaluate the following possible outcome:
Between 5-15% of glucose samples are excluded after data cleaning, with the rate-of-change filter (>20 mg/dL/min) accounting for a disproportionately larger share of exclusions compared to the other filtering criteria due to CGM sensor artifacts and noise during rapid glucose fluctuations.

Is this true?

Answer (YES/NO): NO